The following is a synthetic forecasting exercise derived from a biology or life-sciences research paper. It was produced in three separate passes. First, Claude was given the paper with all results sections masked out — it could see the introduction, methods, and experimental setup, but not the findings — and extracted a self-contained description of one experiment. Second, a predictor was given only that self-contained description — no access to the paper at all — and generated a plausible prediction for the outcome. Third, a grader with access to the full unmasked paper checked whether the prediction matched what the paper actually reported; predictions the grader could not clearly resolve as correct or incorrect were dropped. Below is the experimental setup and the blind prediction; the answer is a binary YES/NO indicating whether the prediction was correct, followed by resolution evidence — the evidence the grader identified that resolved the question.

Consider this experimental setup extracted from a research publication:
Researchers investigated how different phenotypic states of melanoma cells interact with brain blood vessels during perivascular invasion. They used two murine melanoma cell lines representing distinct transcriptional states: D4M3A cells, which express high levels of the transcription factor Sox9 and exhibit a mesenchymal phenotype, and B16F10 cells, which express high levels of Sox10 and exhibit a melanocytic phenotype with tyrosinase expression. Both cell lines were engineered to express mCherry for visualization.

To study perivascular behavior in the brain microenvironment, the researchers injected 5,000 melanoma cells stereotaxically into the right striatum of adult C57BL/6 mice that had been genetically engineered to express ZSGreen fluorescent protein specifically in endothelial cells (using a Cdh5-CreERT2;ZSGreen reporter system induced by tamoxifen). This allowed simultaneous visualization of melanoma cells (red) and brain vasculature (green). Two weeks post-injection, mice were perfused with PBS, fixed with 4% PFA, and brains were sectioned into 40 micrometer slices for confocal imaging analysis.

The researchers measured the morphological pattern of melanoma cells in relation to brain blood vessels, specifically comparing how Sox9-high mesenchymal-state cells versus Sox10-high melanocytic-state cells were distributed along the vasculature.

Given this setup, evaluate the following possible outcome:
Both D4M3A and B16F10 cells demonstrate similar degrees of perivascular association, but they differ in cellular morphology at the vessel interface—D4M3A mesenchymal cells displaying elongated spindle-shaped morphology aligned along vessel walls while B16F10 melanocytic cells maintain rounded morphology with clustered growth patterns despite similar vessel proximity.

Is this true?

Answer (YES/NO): NO